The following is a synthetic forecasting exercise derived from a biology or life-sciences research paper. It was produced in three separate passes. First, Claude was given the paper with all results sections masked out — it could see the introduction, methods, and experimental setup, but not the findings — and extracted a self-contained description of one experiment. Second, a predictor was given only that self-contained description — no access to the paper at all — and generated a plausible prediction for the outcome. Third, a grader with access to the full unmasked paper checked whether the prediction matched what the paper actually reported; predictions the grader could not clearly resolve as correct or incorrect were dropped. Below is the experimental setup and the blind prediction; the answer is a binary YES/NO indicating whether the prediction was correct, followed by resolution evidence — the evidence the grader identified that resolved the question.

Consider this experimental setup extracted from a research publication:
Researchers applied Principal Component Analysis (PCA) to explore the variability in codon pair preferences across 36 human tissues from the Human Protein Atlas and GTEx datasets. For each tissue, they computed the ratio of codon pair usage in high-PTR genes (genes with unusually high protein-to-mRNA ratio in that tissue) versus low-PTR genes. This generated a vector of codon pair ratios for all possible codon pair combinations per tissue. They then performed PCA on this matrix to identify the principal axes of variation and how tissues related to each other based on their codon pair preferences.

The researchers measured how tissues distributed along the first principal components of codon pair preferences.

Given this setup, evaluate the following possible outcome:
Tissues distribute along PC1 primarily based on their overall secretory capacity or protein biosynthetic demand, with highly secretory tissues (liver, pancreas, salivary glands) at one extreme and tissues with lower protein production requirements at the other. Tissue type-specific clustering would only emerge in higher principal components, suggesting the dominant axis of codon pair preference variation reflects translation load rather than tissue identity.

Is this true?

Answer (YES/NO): NO